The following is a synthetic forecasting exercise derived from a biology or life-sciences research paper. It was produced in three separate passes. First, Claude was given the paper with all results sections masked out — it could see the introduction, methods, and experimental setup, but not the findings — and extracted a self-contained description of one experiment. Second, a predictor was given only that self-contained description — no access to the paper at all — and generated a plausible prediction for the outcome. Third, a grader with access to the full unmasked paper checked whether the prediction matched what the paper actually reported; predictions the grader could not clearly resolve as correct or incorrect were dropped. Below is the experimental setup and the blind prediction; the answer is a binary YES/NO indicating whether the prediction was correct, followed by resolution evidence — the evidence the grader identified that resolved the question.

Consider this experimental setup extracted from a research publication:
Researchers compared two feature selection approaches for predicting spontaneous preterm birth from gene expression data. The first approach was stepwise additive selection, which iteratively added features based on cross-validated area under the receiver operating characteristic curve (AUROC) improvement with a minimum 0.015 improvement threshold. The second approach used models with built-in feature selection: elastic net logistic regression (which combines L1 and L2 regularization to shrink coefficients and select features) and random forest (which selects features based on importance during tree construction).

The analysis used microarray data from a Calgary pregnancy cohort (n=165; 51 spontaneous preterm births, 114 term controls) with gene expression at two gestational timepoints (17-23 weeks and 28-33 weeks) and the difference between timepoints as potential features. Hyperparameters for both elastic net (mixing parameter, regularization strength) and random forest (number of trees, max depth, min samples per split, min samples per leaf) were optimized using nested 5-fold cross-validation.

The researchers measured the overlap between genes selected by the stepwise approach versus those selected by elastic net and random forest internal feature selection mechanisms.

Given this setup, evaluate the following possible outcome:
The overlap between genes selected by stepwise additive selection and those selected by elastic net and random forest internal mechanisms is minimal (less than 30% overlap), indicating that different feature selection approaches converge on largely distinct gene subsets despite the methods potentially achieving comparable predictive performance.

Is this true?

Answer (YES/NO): YES